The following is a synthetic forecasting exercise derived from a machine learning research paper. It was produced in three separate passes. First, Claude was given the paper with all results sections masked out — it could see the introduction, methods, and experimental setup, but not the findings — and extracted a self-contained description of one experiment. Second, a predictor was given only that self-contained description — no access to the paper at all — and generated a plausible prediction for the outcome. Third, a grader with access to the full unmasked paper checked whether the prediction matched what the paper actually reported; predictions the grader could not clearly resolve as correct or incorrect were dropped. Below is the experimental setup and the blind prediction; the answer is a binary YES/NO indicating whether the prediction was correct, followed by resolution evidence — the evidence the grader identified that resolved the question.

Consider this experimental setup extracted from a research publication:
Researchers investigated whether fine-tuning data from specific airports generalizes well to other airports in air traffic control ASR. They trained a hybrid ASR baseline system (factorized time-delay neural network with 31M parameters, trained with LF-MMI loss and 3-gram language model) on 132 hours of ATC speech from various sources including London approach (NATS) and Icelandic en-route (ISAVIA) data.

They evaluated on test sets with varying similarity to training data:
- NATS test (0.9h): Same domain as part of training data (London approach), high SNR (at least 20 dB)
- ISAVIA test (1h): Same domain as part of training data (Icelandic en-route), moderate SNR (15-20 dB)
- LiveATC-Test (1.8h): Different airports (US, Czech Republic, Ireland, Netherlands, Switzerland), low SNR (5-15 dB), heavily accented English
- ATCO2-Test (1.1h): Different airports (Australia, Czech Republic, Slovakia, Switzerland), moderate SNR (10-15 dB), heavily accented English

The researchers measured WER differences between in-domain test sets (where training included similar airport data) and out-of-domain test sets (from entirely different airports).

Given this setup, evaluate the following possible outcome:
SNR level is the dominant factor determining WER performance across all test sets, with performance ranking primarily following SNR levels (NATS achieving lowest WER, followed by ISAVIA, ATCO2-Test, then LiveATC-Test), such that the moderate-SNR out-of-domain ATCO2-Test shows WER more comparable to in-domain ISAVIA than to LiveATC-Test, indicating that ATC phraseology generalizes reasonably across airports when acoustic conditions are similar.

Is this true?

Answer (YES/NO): NO